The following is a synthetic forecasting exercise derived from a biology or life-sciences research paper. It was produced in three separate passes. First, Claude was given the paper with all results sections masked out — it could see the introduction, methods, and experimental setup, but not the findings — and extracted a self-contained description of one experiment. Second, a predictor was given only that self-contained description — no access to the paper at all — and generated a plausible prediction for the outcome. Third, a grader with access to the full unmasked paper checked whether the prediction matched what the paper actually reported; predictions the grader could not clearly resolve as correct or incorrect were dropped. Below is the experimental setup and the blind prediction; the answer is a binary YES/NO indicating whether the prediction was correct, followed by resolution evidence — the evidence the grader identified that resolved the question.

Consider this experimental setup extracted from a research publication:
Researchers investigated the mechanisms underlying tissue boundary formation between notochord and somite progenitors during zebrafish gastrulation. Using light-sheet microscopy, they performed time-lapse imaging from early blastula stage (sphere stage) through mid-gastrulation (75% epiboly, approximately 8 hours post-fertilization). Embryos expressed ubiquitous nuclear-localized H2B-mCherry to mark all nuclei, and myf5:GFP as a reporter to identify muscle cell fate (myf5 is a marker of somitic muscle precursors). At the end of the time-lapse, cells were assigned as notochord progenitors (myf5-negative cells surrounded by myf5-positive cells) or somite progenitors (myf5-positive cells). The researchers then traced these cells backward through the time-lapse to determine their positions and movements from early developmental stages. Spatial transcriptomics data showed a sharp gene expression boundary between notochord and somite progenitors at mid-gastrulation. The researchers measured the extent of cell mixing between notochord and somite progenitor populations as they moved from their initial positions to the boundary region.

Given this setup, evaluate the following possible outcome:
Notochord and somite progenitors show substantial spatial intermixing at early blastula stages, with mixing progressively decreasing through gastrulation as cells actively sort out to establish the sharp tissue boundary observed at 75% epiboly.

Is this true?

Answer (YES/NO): NO